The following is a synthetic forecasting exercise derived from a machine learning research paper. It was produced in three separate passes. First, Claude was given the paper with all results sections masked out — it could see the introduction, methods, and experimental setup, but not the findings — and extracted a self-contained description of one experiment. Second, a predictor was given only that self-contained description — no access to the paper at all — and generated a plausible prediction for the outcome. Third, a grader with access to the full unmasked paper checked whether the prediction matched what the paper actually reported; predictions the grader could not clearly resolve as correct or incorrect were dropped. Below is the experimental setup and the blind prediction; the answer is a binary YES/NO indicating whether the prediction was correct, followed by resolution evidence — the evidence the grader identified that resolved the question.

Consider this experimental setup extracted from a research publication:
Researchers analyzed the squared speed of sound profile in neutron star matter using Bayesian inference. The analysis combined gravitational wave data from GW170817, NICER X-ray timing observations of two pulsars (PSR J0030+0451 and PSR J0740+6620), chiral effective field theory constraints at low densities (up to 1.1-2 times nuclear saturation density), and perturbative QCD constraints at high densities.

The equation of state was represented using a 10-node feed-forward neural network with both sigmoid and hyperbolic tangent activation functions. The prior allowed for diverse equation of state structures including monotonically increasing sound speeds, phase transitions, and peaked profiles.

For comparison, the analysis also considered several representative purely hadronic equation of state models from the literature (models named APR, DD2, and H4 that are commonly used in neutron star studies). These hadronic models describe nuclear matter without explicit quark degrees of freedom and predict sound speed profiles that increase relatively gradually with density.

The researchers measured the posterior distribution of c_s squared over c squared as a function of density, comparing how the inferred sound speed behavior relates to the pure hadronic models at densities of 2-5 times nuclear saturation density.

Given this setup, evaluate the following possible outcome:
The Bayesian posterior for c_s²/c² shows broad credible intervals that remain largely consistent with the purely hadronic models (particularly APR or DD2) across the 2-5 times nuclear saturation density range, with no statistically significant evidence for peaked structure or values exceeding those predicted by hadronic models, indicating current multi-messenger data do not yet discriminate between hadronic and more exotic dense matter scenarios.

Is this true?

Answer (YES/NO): NO